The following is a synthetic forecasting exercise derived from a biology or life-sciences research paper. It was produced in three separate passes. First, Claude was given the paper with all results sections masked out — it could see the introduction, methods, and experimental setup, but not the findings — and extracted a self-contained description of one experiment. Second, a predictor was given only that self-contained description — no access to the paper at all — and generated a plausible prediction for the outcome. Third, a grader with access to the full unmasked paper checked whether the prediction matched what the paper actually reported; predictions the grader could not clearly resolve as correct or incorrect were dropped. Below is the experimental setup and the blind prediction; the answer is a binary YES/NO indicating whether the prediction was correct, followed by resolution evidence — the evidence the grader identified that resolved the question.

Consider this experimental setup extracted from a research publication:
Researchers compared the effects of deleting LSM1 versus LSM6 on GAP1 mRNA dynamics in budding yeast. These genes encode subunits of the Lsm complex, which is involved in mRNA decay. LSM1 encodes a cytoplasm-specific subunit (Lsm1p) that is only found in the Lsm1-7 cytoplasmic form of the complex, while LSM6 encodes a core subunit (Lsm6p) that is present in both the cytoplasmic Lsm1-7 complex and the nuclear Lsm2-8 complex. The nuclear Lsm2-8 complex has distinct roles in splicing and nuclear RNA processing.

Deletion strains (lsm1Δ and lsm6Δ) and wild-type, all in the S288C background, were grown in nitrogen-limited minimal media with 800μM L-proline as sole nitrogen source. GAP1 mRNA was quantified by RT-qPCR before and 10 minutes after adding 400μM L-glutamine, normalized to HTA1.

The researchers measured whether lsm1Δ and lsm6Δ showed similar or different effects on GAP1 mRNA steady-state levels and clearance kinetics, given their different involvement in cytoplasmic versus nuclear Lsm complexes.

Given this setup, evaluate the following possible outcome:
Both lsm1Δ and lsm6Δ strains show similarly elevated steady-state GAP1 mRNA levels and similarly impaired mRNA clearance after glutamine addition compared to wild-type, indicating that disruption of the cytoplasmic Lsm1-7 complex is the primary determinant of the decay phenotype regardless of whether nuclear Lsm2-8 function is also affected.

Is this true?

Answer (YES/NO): YES